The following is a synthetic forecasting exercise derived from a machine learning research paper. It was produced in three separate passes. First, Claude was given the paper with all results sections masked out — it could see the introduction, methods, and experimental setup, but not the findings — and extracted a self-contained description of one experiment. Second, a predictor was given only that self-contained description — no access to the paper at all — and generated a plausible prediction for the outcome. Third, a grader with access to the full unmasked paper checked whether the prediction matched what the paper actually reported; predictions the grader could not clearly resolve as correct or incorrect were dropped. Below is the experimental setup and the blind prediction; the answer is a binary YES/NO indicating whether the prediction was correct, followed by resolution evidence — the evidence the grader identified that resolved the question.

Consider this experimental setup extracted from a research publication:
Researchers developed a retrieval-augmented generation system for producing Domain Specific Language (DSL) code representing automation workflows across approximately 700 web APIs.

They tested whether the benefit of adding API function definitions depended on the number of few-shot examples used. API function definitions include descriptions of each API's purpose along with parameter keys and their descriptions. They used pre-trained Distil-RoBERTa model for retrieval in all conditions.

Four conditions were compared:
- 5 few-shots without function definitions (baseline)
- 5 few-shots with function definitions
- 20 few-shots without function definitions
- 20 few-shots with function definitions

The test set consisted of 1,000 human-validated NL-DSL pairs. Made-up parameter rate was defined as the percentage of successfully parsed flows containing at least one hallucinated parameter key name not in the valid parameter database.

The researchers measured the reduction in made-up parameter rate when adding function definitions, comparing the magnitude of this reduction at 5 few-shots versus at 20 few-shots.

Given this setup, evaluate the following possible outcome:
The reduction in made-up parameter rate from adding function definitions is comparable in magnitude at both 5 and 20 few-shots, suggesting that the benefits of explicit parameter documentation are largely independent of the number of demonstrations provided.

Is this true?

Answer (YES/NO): NO